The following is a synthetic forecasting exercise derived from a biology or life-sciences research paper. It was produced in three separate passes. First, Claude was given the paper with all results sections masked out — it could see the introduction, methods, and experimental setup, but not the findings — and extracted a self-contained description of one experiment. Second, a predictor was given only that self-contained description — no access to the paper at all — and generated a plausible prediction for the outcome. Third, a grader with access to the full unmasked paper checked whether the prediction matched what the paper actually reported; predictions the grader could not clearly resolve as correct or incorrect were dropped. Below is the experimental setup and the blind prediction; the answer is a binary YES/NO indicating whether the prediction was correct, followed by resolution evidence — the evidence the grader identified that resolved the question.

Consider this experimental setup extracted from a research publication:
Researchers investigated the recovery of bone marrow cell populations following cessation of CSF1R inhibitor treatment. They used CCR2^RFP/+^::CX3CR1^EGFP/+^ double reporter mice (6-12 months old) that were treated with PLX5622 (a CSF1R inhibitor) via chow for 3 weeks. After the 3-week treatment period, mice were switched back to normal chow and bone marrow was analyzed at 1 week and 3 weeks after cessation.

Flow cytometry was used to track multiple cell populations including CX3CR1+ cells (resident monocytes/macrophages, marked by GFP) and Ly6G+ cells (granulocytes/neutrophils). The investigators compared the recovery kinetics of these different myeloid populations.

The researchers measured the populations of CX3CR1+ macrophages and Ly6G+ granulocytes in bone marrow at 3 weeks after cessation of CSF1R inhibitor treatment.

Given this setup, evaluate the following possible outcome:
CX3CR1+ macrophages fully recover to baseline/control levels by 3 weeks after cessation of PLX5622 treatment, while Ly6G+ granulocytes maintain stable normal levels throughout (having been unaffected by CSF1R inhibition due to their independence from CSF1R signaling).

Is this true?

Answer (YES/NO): NO